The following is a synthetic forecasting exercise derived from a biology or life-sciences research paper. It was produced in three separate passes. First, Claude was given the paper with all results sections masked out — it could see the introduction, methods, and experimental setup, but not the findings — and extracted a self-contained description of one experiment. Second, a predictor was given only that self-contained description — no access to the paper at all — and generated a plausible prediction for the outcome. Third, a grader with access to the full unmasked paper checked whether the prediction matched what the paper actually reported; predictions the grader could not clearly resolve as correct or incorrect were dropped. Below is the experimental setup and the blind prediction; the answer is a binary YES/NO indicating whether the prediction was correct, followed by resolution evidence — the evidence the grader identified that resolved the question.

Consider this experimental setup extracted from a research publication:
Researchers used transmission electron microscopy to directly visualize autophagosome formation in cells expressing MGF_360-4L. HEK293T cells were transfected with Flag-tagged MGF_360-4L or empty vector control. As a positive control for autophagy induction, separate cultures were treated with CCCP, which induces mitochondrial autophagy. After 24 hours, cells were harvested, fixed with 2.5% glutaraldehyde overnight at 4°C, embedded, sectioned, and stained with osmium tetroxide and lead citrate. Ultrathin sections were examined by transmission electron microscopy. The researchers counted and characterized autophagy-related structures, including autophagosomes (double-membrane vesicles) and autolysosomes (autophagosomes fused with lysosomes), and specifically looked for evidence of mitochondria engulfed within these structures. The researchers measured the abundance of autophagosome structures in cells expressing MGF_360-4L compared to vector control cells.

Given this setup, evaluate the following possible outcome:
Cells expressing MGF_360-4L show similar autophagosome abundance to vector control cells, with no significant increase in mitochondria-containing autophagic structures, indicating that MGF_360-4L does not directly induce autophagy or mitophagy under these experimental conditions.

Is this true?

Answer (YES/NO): NO